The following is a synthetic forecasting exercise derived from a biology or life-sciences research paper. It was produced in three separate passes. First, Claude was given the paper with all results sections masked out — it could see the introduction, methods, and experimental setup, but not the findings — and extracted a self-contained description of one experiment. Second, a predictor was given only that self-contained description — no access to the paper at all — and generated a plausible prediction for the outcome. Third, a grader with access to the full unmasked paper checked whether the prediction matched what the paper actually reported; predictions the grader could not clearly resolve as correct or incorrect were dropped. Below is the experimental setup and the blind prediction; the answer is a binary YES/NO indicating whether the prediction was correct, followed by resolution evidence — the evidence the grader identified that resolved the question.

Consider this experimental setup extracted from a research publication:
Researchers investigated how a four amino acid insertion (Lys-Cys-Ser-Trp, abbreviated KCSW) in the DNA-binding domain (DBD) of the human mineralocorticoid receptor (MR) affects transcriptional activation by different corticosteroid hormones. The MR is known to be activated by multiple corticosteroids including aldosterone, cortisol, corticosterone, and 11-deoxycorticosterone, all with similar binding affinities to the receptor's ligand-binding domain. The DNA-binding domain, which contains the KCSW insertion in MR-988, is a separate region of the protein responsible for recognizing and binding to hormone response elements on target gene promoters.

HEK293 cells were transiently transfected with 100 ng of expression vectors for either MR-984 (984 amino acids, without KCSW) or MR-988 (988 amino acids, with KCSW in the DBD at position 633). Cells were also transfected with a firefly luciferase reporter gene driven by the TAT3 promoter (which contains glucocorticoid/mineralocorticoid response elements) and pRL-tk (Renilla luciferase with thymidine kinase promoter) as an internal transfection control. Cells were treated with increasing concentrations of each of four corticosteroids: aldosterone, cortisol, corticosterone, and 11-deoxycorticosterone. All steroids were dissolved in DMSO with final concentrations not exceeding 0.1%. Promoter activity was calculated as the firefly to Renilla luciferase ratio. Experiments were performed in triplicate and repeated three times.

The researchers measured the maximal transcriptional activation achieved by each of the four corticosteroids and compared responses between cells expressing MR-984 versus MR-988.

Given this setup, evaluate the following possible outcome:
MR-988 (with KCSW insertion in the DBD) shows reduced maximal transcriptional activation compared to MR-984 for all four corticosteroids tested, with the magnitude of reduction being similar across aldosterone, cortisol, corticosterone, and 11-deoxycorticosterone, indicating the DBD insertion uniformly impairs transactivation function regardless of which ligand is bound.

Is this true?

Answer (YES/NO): NO